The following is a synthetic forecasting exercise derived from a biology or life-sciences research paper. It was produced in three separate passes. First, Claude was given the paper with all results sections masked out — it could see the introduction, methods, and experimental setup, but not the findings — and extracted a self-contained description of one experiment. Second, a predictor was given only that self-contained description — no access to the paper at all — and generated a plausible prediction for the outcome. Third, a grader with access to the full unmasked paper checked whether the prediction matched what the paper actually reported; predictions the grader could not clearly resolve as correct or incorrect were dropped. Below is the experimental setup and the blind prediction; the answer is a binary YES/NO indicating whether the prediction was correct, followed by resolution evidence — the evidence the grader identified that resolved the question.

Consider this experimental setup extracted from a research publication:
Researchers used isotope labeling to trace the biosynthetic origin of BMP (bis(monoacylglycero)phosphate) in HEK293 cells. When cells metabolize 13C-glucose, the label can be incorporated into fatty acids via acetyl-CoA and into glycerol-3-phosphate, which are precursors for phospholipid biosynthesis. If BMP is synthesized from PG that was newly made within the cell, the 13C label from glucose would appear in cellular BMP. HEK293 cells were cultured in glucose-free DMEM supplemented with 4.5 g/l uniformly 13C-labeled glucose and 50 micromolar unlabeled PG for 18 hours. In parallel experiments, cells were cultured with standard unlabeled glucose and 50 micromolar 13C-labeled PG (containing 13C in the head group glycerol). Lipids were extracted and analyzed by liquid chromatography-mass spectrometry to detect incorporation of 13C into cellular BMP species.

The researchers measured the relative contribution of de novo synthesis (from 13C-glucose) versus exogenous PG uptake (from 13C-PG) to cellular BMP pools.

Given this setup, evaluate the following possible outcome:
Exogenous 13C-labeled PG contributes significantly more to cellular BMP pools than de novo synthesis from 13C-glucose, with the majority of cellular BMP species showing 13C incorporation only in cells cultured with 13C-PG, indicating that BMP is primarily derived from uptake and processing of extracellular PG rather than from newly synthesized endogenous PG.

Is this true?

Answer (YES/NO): YES